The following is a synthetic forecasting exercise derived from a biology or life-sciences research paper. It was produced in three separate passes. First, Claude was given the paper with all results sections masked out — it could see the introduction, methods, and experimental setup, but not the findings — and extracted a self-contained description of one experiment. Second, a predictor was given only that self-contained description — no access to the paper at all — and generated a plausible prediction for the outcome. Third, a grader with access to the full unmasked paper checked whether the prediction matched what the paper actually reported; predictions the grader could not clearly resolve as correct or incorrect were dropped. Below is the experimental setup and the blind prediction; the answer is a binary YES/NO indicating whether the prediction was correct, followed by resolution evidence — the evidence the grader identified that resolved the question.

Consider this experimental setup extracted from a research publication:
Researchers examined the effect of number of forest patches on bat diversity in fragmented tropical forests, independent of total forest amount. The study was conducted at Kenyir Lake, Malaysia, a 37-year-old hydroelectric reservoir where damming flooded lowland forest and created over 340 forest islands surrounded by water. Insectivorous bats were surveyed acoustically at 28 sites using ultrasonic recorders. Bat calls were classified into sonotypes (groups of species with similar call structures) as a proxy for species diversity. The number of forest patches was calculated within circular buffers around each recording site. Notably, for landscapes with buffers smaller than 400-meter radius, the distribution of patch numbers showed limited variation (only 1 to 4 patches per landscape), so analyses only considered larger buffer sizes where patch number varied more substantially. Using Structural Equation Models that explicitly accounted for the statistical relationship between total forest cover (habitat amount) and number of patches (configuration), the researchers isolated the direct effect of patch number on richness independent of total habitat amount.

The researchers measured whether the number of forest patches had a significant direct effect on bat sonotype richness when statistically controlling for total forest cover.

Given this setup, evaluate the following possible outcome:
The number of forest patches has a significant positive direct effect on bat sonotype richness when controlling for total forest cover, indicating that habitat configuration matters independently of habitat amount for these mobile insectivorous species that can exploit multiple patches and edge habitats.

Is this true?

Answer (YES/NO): NO